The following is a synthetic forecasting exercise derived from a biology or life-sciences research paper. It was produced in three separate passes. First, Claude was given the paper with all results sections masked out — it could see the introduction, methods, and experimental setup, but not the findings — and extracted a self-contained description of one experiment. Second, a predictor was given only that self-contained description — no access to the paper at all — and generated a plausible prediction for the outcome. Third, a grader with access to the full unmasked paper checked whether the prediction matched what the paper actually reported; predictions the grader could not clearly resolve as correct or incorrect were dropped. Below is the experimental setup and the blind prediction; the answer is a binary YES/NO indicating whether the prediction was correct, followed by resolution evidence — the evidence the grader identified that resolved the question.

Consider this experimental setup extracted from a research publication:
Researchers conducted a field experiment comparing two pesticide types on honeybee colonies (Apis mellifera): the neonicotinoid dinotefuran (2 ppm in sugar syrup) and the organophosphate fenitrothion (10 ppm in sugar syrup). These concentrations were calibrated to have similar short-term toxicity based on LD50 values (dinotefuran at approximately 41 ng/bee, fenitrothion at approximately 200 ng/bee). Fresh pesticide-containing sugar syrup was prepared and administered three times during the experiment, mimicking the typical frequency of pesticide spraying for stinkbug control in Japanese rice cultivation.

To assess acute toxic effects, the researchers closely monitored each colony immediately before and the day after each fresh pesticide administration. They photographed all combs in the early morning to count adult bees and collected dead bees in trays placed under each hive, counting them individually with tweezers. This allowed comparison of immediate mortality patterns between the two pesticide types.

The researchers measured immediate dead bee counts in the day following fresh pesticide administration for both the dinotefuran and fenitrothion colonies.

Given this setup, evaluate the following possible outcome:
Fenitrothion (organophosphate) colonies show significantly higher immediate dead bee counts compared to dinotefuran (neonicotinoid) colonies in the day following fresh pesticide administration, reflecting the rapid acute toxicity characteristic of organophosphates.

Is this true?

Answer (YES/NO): NO